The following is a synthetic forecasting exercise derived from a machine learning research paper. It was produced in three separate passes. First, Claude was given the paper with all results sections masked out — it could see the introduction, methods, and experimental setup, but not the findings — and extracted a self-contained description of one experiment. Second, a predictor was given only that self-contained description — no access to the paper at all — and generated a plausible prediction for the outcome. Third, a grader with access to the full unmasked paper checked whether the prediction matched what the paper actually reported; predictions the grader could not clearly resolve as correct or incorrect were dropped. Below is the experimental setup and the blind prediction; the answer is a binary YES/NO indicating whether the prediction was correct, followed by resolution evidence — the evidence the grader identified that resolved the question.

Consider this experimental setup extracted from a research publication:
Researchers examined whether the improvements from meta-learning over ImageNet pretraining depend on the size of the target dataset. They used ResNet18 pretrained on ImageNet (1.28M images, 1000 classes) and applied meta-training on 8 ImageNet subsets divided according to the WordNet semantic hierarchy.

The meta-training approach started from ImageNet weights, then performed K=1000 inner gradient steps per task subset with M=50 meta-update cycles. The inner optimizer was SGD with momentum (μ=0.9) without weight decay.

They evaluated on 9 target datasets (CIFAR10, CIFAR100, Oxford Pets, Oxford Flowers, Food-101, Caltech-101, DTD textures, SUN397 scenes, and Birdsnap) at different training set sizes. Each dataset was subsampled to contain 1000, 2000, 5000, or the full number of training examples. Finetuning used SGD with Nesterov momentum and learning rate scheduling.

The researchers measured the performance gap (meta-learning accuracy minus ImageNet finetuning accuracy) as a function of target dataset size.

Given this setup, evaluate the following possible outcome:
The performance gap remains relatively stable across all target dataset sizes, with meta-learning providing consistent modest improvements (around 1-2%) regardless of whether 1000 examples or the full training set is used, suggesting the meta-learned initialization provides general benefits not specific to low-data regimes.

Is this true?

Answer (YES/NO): NO